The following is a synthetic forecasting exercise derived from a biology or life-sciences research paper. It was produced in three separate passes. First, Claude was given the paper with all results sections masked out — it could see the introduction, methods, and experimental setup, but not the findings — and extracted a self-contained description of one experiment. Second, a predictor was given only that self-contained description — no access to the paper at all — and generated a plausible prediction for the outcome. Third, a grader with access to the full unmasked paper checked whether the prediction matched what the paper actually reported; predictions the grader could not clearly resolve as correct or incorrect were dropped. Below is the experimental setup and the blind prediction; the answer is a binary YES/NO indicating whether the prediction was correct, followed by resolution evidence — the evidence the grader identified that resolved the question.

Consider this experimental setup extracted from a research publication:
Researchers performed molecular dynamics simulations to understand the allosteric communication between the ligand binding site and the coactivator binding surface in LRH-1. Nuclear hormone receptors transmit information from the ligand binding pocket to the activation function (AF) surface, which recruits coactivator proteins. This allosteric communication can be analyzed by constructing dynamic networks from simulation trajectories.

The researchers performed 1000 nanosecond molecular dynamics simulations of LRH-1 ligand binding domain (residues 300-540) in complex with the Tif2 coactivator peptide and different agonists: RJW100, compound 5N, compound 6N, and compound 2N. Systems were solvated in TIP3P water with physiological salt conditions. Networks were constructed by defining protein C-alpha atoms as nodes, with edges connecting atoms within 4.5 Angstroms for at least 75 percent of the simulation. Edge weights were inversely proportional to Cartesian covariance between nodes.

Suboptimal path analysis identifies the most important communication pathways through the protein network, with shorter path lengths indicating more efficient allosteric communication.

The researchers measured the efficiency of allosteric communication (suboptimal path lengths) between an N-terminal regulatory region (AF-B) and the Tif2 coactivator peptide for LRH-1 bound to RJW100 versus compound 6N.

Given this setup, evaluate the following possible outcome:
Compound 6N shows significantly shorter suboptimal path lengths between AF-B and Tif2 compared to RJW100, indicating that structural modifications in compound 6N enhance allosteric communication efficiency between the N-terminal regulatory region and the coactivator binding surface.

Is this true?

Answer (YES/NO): NO